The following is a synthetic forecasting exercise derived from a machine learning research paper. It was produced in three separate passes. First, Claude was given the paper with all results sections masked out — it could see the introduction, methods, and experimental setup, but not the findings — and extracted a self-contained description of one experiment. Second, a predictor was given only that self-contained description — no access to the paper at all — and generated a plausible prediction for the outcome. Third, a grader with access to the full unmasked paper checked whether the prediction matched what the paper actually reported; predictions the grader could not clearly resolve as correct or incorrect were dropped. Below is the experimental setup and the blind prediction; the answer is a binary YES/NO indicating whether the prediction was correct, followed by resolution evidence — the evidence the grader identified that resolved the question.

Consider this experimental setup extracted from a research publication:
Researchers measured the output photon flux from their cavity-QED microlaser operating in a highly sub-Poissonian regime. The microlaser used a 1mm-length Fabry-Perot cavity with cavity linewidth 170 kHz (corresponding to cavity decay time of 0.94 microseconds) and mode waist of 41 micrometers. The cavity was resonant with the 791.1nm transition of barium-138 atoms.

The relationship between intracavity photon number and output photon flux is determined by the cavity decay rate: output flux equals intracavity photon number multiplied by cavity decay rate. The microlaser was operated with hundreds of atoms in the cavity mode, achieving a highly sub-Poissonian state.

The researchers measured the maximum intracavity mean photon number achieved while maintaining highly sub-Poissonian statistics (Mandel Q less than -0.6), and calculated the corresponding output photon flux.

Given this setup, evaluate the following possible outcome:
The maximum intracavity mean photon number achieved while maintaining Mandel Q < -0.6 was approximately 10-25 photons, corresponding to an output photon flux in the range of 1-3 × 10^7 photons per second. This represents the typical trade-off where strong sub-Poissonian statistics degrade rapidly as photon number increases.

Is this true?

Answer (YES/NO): NO